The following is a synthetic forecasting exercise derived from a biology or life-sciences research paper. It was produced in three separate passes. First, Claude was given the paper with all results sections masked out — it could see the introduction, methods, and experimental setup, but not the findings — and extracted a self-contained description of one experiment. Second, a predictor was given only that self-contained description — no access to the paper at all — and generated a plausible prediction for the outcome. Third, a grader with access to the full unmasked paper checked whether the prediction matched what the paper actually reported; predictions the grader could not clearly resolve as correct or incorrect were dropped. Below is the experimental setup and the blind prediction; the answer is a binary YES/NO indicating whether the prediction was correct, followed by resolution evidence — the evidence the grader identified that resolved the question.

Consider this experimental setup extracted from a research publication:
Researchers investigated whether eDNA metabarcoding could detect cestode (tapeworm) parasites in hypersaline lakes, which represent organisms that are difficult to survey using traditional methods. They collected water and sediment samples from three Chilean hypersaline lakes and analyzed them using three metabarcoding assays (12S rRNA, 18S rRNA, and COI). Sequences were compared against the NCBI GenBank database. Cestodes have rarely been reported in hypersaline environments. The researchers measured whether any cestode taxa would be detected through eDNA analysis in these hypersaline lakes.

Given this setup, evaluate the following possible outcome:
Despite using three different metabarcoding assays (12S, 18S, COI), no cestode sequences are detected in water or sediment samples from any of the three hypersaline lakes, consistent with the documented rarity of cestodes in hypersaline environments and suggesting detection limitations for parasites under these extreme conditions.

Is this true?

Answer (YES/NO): NO